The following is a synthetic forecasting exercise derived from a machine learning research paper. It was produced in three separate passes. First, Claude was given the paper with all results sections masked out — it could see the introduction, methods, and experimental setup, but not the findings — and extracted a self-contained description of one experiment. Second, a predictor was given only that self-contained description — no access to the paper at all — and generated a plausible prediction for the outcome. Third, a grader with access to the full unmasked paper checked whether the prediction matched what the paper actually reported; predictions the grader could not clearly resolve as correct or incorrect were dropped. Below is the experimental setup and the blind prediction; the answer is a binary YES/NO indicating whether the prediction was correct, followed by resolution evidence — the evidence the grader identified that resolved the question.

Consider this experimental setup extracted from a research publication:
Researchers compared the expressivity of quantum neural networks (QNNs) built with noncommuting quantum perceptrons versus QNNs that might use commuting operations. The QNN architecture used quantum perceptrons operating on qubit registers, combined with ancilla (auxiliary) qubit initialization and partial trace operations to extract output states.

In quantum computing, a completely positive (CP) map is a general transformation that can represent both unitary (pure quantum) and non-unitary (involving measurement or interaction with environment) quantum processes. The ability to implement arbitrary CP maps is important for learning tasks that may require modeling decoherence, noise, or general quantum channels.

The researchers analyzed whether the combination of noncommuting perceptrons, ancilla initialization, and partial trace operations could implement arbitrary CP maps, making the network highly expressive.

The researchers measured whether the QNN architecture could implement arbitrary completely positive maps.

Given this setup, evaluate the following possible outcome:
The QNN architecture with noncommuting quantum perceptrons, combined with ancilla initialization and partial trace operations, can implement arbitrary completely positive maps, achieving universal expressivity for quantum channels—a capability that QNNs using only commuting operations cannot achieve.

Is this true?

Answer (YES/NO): YES